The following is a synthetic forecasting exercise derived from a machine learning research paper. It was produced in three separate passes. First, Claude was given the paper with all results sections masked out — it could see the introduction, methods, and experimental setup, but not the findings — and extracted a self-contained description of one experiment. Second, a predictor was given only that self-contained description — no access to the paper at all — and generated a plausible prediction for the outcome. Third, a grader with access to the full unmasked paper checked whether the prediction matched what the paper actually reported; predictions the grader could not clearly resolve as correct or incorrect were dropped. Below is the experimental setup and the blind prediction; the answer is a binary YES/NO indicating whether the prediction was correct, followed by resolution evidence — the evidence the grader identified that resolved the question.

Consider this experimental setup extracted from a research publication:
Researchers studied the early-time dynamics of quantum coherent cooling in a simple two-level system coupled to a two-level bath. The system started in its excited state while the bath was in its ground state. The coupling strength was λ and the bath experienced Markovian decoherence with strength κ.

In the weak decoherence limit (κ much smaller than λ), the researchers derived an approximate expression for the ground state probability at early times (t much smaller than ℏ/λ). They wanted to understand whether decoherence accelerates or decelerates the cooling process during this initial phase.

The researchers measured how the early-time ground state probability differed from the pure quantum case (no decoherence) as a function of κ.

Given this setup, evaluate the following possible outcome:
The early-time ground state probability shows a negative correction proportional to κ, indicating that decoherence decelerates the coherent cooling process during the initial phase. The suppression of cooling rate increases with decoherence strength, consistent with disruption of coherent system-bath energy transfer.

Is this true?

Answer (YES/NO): YES